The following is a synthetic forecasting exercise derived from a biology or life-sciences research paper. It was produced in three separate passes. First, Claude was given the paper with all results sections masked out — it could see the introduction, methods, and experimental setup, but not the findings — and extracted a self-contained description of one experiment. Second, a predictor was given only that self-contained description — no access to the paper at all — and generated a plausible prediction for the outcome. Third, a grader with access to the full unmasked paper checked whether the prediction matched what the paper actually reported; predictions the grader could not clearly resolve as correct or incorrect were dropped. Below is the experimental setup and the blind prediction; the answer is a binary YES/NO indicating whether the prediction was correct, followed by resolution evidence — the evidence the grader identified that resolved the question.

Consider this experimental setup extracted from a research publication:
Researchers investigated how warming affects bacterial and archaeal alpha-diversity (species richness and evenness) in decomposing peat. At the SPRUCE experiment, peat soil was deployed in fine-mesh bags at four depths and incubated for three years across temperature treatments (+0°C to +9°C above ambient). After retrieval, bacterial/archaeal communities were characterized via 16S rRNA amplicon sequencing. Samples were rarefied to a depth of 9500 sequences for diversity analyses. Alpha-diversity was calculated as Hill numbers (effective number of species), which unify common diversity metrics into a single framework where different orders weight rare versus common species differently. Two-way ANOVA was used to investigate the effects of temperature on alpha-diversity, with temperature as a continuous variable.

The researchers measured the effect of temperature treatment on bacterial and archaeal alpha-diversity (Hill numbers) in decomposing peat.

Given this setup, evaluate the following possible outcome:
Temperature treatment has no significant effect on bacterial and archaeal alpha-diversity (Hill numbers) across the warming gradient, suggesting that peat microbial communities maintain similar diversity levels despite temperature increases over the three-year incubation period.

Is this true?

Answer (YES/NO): NO